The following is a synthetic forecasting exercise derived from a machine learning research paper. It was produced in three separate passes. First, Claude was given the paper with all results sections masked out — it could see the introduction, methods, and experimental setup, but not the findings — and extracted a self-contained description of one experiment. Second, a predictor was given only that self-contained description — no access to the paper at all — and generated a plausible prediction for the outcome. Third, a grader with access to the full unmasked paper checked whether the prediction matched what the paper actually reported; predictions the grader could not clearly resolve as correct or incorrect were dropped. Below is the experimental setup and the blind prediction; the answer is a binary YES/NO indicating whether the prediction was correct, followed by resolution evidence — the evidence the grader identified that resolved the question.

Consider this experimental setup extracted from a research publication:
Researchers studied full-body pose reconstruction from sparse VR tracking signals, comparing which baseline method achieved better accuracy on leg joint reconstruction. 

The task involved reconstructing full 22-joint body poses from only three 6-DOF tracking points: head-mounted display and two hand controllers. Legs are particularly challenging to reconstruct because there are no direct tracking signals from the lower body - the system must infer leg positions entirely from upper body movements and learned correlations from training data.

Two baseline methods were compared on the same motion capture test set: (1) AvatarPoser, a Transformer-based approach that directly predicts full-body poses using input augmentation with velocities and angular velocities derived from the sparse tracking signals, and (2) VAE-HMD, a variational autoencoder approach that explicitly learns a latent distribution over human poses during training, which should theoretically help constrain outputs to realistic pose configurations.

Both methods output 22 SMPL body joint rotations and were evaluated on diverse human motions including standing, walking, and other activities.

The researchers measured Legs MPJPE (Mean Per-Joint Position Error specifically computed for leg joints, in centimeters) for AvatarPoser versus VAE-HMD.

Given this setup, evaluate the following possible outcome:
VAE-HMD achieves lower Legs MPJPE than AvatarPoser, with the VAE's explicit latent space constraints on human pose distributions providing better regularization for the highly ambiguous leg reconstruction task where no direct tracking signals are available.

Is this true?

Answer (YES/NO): YES